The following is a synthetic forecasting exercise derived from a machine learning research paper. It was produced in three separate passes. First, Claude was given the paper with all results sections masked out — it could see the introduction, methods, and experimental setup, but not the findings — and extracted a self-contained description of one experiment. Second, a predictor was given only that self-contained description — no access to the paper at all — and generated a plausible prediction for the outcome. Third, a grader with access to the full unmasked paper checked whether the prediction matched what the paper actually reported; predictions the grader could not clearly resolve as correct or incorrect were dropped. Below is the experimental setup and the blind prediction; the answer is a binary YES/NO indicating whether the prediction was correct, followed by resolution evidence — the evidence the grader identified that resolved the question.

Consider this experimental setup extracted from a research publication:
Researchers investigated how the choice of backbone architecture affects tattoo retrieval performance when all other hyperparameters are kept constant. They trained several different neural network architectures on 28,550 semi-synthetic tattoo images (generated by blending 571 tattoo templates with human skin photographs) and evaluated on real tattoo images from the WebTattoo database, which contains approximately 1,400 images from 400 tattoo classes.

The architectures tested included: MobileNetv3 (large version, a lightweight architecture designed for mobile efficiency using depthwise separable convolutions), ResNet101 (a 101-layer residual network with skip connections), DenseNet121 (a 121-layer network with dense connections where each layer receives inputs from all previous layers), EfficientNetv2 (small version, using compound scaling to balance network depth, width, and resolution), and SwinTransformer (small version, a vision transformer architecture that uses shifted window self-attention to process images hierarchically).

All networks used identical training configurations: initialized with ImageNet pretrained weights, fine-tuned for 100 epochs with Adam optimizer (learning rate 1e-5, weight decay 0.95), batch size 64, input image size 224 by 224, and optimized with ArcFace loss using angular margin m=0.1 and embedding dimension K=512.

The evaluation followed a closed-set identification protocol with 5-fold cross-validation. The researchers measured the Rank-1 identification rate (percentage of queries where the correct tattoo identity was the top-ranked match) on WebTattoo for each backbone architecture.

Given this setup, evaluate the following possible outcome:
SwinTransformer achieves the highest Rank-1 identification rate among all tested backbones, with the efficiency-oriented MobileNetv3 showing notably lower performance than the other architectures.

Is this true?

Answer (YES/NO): NO